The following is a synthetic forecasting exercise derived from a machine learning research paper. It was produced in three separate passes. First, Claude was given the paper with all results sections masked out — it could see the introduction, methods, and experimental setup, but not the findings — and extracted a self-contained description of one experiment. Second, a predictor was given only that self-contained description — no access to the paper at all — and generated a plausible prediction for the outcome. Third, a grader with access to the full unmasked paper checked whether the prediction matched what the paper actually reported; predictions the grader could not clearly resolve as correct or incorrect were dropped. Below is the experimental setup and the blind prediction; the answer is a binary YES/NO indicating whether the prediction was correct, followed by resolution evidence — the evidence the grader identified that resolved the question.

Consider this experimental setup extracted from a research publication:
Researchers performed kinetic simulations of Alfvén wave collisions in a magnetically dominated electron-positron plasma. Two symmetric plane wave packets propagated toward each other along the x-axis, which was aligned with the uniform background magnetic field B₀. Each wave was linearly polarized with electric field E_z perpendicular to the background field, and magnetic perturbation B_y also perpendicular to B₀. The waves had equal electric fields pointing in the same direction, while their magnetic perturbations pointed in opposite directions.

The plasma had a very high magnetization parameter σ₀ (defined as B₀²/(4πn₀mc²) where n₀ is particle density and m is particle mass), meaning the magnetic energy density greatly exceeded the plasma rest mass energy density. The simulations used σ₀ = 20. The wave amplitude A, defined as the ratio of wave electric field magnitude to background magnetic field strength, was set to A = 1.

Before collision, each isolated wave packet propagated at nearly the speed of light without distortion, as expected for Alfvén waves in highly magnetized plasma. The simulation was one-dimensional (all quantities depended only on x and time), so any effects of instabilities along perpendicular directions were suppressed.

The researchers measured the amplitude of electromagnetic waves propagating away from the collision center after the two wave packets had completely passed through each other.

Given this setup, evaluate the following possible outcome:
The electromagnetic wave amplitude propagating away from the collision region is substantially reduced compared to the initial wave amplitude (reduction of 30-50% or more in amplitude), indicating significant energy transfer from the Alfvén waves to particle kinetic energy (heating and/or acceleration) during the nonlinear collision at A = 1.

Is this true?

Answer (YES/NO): YES